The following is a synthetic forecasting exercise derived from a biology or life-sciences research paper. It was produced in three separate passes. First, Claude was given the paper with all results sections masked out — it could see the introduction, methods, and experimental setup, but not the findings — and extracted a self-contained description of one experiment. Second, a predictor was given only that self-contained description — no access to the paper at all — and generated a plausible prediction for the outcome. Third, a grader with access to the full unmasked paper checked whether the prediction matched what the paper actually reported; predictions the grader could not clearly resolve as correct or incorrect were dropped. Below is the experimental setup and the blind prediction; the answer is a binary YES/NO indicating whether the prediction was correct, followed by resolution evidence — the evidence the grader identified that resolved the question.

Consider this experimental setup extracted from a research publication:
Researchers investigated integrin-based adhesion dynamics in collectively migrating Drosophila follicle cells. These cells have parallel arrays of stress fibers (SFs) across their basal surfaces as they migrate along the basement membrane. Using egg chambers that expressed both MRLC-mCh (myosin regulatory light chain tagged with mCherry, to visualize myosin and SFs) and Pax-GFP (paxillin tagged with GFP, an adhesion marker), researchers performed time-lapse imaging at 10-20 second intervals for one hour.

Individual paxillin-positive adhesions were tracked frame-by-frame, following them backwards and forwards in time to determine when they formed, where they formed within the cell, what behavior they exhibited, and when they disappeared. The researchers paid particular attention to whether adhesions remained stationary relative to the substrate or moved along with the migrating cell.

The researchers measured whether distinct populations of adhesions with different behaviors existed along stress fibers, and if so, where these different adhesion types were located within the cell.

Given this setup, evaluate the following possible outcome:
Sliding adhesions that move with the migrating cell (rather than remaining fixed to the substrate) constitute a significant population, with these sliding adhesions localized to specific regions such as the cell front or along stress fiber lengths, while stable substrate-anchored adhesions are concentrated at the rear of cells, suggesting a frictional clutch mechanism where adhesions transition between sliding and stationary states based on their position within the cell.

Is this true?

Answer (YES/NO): NO